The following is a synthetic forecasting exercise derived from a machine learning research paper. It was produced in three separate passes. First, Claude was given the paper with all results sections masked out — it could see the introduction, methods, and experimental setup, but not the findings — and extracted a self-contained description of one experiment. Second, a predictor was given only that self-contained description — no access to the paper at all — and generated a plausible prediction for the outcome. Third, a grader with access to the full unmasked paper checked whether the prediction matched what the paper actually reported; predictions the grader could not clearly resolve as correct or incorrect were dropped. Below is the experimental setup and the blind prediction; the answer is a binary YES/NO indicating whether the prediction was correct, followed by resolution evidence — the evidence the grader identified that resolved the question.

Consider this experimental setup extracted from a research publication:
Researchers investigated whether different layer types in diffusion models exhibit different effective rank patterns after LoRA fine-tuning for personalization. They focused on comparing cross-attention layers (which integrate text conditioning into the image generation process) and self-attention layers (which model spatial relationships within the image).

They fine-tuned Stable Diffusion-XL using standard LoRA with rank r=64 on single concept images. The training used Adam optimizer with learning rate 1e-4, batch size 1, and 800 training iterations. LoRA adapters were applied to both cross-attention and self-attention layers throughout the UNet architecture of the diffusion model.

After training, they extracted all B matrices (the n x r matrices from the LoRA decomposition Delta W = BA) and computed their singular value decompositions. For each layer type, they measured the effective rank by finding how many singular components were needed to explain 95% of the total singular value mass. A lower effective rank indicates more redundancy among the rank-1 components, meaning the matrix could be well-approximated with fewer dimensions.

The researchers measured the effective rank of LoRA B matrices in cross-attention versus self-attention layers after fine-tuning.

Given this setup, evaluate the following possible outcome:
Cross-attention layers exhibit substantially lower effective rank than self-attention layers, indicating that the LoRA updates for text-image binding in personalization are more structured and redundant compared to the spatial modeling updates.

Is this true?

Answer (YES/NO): YES